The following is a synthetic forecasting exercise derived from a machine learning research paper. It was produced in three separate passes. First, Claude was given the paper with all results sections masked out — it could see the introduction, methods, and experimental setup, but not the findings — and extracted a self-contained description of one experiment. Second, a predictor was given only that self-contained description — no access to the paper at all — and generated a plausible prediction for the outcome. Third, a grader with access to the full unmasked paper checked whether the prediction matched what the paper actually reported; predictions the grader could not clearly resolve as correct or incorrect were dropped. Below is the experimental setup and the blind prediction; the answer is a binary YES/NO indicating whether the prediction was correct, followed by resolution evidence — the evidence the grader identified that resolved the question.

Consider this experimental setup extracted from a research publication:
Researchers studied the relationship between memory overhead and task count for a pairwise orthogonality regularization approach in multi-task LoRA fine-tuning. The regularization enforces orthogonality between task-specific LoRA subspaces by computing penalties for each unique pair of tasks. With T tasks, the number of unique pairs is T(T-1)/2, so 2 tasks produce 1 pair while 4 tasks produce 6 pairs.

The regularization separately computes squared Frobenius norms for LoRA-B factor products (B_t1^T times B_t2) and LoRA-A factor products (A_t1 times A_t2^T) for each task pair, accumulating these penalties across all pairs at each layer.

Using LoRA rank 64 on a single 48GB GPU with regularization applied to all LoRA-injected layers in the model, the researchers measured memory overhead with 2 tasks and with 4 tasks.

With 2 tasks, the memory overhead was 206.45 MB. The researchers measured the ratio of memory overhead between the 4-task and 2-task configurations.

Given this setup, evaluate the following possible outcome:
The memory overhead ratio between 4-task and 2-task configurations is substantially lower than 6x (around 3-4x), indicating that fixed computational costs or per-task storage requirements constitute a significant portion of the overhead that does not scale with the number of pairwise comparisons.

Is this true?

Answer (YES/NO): YES